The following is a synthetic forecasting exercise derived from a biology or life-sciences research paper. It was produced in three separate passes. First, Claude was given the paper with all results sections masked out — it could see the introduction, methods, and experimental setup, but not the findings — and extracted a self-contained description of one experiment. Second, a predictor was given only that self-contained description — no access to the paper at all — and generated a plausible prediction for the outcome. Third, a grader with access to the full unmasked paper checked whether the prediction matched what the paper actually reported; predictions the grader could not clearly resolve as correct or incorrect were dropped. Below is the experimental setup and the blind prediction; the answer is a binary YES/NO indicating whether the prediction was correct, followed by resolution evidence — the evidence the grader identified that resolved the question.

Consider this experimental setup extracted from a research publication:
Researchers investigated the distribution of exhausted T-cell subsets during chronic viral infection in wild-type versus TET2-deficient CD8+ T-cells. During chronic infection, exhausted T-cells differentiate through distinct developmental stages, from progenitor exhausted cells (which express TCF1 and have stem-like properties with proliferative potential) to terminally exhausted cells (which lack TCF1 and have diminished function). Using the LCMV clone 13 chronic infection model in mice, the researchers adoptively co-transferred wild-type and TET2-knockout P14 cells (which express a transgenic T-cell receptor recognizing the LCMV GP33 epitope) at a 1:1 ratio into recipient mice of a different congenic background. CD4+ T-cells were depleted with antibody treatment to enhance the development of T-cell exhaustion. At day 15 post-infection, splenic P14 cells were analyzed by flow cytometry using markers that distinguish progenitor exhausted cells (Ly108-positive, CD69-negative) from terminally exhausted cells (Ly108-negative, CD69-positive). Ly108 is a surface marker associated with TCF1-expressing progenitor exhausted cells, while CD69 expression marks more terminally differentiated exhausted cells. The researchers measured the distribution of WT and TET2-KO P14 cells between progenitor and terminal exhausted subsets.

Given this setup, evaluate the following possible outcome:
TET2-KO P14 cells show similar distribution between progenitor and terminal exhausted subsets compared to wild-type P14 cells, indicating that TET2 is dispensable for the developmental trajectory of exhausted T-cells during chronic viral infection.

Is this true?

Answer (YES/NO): NO